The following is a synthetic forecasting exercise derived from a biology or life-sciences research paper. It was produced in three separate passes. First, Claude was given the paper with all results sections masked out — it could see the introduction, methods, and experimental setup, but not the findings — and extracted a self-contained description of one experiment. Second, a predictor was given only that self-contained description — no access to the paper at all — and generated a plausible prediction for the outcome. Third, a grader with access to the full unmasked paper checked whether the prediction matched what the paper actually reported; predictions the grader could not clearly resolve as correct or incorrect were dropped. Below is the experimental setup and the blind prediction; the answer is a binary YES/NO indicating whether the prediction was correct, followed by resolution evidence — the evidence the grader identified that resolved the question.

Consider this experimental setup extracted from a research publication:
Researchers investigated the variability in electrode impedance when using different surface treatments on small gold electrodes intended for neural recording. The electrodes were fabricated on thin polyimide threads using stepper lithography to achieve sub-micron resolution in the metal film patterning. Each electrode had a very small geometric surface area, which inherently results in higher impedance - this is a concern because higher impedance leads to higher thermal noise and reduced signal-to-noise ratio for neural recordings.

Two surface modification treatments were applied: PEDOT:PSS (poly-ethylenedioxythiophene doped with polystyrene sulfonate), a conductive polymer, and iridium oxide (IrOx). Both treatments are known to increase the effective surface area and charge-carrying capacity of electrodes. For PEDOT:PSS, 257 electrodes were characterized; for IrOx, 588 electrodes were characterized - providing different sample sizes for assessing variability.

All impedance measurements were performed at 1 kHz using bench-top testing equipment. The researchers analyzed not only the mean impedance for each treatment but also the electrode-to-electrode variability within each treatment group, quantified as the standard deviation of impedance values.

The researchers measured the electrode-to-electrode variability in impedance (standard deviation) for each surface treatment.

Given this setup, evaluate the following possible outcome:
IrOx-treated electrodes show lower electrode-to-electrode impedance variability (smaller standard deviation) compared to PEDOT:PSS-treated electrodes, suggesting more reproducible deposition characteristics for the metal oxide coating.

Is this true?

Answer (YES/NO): NO